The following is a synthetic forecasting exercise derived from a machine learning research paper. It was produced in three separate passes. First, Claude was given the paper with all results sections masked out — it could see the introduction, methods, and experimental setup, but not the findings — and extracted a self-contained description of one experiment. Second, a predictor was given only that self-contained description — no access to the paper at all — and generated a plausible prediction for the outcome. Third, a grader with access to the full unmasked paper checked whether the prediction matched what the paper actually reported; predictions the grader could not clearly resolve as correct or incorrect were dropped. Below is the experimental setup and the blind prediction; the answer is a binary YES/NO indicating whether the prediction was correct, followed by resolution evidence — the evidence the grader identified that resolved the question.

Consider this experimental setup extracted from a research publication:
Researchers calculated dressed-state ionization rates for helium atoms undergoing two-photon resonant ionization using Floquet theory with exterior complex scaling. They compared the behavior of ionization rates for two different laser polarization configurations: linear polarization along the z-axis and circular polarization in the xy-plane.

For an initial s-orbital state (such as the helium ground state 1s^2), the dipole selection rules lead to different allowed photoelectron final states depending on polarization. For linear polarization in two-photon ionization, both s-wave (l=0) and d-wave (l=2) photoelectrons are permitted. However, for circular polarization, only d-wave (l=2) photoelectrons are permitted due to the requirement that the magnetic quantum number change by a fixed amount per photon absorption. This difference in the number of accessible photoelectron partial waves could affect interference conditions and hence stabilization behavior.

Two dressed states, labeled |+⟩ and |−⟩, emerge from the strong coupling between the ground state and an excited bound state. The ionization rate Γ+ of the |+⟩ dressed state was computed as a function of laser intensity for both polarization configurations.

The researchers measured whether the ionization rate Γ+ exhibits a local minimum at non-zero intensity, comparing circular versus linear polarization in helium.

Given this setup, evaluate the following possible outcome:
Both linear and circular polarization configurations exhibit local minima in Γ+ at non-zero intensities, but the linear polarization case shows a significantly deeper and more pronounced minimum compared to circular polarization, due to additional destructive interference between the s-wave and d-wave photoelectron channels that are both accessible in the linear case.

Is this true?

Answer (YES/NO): NO